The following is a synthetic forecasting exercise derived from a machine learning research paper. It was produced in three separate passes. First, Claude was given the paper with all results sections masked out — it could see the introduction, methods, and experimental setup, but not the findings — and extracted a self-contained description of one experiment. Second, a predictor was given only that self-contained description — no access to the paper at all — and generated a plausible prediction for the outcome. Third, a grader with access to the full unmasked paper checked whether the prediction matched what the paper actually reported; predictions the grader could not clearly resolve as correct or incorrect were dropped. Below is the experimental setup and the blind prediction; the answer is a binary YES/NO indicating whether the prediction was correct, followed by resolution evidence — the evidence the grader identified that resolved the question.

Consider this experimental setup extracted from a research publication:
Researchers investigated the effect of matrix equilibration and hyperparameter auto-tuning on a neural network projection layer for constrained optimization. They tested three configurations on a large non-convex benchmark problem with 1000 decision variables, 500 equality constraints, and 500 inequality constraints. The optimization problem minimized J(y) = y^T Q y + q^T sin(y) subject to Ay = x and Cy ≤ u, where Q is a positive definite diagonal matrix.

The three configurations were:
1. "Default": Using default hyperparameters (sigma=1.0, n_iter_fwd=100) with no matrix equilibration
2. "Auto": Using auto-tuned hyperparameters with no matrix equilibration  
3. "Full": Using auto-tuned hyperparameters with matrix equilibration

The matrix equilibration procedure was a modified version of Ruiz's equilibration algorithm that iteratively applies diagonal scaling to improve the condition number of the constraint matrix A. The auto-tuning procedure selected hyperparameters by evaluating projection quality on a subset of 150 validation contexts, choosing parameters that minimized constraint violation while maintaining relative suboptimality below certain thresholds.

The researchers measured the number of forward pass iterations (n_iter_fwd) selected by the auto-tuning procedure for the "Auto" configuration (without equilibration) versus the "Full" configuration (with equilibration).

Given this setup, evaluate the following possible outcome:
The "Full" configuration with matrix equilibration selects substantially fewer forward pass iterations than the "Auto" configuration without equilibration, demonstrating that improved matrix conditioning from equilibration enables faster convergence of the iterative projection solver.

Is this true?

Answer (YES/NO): YES